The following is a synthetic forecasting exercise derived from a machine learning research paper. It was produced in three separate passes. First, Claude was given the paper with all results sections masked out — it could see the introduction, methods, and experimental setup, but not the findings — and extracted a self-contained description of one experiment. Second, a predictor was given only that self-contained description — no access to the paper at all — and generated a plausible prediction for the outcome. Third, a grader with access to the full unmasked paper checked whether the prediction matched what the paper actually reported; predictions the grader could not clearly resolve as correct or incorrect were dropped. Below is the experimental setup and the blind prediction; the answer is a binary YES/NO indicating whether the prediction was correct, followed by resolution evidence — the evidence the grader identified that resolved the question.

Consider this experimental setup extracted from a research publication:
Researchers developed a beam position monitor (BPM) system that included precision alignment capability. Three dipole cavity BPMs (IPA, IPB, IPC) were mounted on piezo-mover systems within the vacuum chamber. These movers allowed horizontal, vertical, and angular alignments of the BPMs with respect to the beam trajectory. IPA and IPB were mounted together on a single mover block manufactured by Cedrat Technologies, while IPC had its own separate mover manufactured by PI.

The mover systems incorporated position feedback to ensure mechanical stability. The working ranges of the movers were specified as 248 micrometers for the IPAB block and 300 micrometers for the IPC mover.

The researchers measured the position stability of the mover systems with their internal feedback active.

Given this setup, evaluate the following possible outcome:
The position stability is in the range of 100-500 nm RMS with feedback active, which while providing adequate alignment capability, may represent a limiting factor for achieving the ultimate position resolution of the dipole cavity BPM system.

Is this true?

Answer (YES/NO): NO